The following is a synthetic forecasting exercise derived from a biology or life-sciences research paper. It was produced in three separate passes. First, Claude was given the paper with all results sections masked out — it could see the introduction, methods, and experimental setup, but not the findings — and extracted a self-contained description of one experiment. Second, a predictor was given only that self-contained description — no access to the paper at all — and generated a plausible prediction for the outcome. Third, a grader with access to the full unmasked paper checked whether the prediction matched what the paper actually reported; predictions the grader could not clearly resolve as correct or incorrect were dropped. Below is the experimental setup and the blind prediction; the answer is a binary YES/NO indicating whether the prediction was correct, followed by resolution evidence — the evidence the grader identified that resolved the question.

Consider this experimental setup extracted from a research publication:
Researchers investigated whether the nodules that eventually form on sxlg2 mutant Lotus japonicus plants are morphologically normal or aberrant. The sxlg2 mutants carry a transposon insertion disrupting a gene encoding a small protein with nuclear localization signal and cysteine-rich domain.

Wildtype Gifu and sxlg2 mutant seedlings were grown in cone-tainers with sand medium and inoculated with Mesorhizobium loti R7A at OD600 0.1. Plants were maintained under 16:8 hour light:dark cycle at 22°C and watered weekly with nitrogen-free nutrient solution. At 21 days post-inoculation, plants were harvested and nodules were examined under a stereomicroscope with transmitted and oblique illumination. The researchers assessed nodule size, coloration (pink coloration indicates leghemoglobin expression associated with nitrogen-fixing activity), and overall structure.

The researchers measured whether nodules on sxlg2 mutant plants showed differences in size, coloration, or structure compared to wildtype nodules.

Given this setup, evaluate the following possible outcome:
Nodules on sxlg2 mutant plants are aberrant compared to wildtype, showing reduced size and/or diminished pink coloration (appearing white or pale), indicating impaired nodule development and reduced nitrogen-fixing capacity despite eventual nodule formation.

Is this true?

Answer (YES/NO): NO